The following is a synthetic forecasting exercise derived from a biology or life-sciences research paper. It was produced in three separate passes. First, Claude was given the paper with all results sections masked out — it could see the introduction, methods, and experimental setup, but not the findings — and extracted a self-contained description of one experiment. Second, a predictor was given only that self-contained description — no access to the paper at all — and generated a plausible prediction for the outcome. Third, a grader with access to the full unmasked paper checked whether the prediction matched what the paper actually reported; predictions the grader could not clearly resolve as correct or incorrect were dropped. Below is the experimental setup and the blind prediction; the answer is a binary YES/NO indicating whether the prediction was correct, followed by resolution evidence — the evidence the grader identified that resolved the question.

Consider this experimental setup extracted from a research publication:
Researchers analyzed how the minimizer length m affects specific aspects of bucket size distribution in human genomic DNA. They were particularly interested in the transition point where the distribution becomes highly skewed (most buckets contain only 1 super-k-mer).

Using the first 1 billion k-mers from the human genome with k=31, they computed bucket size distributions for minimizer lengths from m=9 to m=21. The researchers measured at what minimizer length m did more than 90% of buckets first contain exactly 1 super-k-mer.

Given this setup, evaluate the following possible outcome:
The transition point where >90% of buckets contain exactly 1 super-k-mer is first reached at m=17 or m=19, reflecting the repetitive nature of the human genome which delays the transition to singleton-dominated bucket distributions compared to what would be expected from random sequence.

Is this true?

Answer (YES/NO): NO